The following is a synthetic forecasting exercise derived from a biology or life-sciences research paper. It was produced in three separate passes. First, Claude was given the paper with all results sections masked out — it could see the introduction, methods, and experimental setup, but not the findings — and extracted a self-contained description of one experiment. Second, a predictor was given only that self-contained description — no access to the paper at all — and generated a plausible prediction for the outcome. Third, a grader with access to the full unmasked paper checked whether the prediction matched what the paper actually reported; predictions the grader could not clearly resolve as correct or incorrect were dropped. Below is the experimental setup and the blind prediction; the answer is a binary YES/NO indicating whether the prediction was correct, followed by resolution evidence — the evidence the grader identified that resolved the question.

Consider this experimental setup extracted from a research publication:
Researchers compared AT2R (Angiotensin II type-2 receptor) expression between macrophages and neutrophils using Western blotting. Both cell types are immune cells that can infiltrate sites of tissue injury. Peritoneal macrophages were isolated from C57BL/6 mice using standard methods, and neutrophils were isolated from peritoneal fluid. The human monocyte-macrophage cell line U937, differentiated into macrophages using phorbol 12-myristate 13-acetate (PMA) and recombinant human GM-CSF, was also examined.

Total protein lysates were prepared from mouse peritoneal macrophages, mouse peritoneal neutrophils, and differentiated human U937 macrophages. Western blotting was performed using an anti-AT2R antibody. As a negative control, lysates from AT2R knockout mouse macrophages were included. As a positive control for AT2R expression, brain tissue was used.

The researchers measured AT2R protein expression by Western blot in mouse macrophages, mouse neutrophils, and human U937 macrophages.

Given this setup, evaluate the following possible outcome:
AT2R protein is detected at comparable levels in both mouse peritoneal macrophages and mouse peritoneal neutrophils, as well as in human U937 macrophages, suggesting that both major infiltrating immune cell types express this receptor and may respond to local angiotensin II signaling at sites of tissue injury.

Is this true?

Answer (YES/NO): NO